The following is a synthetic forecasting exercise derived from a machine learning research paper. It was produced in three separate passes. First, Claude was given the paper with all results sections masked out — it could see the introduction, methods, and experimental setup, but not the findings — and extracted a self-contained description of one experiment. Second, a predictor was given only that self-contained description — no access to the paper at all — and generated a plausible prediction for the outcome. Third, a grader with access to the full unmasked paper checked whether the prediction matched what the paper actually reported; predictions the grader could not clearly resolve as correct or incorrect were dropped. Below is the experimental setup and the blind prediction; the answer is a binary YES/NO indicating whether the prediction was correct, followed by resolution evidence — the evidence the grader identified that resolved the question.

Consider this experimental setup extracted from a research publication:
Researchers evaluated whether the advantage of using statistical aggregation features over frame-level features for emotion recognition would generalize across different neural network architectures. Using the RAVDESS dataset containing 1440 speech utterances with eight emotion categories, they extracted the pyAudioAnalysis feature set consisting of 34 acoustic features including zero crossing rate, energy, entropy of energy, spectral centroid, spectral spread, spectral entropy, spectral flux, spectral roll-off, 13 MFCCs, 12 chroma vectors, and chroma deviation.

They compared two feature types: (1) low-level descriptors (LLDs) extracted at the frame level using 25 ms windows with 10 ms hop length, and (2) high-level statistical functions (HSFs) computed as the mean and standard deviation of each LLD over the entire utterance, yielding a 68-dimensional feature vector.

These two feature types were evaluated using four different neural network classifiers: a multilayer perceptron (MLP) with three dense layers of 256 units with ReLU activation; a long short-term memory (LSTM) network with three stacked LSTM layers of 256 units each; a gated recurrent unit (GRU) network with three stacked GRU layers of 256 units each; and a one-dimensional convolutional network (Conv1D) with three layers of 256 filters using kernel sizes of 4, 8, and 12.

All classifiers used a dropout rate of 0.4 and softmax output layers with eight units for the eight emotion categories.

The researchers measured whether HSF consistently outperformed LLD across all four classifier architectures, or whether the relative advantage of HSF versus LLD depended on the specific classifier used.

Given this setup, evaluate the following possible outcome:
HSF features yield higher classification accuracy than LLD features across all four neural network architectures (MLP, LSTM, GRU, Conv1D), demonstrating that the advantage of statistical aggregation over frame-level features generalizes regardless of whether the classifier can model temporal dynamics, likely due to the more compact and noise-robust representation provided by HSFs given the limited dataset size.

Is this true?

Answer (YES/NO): NO